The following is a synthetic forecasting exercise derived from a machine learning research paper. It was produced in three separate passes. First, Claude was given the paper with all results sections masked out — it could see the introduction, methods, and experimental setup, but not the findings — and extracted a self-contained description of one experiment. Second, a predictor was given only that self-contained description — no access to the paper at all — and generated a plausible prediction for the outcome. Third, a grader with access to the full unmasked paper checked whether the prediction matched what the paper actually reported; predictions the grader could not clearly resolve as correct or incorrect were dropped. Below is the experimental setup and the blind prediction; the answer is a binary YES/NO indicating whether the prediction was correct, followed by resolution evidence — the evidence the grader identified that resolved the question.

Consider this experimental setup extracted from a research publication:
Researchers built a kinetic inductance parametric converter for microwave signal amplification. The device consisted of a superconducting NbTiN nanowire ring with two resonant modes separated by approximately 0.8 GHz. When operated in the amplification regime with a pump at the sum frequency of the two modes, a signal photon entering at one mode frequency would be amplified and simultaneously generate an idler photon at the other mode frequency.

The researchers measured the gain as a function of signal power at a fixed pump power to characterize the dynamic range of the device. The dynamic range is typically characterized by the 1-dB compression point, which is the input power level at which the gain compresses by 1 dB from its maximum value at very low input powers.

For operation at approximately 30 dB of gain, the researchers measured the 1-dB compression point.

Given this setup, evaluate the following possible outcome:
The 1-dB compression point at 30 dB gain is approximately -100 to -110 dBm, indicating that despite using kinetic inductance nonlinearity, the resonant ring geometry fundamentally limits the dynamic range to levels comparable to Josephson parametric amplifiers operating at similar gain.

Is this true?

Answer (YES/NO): NO